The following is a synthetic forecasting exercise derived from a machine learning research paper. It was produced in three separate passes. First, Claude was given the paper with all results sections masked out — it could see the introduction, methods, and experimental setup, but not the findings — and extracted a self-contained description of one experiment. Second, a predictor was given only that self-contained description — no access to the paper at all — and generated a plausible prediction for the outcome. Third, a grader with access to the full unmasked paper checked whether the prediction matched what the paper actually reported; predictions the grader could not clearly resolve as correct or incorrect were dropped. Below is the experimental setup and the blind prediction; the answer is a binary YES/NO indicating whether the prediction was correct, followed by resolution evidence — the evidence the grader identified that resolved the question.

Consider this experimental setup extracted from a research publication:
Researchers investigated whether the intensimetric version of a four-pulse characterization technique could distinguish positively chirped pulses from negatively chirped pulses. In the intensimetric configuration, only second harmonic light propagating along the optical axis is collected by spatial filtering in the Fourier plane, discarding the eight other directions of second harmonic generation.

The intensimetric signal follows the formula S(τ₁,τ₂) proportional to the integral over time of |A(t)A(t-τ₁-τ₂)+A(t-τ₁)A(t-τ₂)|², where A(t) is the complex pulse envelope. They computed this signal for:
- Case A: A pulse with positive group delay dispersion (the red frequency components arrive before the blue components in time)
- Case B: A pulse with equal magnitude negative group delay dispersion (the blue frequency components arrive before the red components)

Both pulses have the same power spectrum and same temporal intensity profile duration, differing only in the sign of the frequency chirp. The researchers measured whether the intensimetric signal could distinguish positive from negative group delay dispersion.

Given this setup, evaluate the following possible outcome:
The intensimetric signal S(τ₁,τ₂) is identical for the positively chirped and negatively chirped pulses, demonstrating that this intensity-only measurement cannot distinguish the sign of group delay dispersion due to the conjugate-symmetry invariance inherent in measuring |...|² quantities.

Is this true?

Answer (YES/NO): YES